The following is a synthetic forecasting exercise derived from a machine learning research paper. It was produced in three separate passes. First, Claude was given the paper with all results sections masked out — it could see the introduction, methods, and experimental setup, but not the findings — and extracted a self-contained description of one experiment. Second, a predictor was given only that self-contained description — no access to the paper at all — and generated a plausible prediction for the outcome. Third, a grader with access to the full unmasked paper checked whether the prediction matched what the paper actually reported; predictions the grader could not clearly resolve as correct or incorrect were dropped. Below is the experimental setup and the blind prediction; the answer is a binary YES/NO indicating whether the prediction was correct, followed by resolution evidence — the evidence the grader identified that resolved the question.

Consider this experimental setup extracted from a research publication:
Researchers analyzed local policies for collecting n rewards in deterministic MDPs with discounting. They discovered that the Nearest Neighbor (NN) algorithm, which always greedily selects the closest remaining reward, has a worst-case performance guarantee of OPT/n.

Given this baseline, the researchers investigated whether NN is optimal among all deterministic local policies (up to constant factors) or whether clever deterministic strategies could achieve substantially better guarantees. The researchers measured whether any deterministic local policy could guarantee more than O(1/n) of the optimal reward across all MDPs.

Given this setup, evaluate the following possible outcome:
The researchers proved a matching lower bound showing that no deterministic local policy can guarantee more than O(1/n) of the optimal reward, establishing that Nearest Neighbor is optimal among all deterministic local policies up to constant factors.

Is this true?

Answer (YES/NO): YES